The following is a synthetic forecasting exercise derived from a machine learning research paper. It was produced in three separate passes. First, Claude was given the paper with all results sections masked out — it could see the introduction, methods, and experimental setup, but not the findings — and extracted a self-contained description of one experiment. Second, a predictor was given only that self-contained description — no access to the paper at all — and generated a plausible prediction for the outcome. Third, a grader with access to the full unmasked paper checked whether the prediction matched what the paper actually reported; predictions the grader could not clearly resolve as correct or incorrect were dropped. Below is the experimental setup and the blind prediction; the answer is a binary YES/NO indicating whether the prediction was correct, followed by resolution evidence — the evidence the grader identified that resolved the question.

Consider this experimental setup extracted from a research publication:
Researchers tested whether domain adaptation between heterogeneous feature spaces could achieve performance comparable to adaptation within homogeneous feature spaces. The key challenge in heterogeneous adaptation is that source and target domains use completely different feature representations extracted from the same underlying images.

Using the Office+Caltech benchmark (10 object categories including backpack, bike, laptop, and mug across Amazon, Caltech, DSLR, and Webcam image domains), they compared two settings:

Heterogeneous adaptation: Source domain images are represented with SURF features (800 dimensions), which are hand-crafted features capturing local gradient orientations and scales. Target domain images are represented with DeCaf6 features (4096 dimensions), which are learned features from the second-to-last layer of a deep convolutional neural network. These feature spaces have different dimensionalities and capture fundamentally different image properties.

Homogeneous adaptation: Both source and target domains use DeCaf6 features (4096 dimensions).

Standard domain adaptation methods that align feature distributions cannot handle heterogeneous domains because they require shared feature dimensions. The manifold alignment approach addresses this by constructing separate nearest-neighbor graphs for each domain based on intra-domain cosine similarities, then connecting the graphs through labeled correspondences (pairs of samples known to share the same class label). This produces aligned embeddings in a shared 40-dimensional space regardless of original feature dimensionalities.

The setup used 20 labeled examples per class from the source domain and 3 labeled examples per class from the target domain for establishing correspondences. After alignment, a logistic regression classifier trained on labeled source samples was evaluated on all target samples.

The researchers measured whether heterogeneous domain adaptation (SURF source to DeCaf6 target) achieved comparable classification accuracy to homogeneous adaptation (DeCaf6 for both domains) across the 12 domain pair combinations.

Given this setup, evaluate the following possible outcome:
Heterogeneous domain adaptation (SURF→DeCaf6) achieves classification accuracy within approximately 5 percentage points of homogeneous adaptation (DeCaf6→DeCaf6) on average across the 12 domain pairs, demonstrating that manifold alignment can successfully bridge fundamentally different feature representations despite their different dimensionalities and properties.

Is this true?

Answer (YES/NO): YES